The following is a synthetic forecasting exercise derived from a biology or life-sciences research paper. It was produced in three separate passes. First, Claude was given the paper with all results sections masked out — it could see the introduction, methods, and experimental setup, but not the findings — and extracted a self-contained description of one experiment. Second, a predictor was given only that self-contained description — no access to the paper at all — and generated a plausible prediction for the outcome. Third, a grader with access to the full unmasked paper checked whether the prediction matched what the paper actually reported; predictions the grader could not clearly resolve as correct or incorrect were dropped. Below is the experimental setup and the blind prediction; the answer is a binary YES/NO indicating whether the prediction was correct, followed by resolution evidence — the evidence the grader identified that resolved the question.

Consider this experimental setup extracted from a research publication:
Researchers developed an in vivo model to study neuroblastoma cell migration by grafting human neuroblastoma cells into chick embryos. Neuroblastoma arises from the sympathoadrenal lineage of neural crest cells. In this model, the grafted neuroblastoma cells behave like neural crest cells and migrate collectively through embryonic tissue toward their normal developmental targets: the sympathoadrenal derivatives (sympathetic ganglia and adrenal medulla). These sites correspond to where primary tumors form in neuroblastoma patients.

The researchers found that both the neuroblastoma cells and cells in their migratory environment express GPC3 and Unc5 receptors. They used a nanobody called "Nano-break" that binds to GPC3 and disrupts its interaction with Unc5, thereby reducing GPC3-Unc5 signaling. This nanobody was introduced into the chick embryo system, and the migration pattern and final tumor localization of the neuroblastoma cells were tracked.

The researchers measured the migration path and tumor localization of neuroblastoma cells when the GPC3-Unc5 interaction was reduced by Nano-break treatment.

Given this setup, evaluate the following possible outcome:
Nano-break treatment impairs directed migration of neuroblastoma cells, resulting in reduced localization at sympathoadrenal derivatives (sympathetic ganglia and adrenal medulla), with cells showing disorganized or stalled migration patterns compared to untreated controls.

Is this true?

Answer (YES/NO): YES